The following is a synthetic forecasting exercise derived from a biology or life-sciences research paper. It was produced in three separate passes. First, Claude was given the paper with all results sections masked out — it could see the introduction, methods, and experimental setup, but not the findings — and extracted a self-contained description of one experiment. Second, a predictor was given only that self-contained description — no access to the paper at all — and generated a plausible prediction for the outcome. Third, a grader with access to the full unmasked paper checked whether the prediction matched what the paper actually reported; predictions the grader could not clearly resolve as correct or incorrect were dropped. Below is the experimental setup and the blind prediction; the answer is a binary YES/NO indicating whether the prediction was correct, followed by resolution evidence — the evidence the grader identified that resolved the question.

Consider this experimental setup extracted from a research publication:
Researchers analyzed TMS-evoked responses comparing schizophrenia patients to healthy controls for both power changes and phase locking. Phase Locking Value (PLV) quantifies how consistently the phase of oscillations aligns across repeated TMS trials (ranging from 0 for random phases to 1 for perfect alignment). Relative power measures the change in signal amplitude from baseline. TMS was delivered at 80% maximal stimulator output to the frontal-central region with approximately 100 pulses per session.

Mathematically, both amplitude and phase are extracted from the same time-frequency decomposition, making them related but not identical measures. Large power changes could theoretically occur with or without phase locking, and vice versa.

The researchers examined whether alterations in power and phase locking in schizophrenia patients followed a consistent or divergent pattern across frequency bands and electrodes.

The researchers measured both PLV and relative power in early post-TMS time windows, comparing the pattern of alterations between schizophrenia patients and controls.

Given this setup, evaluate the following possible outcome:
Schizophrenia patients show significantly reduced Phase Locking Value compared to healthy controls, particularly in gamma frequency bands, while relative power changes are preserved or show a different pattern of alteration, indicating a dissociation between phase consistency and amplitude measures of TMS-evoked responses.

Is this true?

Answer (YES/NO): NO